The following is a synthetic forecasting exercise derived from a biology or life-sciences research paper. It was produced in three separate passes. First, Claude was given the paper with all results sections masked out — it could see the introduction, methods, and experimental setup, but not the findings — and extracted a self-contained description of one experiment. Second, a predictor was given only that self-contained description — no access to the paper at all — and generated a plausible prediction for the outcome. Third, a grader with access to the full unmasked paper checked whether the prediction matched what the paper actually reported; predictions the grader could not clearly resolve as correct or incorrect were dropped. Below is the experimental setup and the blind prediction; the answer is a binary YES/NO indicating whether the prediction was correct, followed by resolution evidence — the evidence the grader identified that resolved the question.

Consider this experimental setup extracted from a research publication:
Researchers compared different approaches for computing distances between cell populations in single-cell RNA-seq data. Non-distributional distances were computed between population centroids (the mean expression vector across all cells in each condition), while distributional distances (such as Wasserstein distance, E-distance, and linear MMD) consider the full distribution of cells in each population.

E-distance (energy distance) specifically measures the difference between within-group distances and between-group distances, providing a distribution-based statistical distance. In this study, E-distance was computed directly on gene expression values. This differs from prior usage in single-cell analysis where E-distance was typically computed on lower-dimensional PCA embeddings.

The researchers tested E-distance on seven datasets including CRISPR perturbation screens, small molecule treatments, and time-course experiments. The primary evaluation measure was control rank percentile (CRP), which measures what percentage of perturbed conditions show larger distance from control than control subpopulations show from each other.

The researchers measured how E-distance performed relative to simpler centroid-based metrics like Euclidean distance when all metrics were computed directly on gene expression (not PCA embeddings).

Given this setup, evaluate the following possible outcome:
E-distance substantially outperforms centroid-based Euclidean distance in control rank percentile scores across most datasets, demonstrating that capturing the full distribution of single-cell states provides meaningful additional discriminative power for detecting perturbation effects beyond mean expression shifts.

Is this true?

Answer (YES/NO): NO